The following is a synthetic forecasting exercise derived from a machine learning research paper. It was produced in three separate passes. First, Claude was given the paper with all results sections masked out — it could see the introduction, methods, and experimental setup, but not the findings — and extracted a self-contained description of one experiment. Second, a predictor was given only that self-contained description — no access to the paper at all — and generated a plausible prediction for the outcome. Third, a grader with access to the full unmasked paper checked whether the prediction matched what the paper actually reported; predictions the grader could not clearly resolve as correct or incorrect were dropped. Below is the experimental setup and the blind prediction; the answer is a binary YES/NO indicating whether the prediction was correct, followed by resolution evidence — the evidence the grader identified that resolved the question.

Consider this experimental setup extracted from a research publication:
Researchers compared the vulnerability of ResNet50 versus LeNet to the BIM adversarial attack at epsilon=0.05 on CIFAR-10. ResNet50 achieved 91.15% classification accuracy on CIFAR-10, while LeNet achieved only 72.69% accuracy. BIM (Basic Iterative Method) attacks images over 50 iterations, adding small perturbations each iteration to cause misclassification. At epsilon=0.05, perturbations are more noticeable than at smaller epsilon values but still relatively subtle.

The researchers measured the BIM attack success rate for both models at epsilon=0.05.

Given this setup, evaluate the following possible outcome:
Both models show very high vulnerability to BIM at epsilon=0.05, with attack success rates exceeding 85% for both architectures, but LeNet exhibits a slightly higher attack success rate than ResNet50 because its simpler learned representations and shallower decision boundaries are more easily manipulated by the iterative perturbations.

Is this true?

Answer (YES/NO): YES